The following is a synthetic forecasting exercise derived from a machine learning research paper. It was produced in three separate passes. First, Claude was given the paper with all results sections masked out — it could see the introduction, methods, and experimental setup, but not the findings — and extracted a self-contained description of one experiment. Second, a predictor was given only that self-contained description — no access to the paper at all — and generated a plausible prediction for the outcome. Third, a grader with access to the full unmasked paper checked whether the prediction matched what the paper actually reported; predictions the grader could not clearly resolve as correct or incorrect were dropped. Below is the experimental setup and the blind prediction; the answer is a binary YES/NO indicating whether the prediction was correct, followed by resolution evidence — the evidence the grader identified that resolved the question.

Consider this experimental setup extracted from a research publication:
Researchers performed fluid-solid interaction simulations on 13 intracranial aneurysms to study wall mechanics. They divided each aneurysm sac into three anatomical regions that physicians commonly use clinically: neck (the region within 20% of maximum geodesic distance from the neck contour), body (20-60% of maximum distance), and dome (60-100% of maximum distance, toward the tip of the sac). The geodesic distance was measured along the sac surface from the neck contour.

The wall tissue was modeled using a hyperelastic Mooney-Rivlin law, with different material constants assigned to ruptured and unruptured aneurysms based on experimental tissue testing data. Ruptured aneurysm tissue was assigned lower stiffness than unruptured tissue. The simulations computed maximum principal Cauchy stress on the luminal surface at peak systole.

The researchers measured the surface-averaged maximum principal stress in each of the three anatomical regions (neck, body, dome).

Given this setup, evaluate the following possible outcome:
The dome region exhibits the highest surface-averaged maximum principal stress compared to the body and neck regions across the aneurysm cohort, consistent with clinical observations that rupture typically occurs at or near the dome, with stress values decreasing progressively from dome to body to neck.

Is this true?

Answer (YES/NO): NO